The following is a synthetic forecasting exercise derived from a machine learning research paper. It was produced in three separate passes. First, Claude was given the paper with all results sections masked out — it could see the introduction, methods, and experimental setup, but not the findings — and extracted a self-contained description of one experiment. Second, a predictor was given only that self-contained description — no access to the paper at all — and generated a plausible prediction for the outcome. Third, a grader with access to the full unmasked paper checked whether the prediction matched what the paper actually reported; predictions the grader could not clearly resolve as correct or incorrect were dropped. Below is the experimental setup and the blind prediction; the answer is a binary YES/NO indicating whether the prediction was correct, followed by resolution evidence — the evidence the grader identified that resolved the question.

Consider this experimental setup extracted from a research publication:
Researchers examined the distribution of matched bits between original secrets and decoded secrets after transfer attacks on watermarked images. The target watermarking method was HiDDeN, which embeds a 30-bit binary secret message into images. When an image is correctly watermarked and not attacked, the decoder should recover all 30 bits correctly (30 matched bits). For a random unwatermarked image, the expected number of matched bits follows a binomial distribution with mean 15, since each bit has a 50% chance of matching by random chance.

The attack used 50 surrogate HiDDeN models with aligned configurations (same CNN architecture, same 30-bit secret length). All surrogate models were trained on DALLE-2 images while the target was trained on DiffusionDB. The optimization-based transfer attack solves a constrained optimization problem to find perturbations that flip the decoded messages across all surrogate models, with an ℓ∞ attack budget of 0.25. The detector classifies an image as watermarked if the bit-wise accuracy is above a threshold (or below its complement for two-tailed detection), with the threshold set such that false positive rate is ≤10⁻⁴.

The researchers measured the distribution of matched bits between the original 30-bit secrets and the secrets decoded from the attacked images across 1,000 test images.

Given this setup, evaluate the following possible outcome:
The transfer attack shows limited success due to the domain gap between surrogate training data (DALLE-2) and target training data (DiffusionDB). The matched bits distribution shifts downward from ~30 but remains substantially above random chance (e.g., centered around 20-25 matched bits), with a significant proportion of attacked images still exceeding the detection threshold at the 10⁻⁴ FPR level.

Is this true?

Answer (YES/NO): NO